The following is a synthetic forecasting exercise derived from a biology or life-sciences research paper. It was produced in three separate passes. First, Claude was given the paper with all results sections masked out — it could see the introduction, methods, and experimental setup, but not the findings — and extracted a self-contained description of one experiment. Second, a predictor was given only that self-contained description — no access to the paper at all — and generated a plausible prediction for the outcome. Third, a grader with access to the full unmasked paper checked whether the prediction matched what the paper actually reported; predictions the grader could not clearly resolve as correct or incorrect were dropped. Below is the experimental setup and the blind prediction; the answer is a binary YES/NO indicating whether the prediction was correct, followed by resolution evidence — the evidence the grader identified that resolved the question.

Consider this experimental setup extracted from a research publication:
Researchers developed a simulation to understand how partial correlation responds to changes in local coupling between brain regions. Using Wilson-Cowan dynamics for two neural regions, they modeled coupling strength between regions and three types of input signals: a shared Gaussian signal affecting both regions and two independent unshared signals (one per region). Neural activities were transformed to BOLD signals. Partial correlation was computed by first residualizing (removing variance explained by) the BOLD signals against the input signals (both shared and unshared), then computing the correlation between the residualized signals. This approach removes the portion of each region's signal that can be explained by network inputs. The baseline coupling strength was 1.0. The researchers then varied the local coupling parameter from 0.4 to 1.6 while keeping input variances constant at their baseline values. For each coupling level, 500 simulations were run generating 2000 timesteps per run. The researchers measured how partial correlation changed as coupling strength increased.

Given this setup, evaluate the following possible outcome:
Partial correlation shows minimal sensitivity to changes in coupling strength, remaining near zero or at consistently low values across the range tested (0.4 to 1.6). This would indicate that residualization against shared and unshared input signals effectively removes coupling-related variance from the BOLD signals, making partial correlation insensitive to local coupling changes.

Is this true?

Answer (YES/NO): NO